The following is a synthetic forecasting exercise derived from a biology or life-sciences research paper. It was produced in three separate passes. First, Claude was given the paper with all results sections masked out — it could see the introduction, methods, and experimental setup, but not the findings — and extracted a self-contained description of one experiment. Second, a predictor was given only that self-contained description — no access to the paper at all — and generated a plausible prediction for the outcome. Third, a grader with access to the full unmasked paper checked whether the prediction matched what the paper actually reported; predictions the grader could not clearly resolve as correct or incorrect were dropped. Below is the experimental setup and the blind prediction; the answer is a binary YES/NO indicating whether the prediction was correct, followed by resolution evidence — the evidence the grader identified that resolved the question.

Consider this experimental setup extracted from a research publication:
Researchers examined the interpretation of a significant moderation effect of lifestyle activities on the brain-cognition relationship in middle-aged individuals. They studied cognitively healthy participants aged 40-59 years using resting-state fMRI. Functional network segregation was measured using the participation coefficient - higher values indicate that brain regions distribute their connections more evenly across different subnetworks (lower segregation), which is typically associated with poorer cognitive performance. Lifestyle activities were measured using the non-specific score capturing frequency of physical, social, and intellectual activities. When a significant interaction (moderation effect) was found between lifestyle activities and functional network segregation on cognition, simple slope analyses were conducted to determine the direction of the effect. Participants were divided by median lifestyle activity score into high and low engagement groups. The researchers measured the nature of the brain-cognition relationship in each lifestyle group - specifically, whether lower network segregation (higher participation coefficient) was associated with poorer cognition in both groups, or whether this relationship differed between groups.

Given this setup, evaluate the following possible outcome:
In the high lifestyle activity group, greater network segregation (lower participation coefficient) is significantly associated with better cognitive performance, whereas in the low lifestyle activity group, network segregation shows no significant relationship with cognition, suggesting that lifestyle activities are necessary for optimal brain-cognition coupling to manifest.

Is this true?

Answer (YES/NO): NO